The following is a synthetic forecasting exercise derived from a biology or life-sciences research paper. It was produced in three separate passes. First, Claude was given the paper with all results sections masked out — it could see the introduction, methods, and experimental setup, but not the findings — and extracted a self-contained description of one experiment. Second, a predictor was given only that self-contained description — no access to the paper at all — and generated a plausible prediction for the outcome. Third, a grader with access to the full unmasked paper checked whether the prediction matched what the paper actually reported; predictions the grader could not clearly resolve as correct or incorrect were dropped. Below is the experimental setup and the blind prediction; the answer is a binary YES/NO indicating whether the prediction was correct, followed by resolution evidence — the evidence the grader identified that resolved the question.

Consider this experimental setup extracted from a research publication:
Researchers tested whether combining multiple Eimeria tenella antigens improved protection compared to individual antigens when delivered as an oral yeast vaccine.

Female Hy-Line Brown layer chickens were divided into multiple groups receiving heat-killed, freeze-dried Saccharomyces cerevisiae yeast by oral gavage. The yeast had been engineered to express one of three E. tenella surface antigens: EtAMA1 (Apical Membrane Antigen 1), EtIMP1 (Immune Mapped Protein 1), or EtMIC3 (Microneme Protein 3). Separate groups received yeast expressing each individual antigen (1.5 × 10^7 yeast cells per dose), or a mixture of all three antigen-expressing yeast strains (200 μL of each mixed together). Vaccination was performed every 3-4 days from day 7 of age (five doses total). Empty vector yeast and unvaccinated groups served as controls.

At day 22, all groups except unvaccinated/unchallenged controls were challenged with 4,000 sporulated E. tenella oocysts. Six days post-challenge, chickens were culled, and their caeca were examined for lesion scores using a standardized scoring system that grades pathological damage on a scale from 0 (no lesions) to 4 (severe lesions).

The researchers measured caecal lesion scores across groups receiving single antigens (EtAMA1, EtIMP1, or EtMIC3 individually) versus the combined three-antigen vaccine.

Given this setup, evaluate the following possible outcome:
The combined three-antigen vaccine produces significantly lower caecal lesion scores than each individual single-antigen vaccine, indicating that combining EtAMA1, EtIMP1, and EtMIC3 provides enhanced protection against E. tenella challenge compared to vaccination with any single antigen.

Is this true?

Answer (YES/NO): NO